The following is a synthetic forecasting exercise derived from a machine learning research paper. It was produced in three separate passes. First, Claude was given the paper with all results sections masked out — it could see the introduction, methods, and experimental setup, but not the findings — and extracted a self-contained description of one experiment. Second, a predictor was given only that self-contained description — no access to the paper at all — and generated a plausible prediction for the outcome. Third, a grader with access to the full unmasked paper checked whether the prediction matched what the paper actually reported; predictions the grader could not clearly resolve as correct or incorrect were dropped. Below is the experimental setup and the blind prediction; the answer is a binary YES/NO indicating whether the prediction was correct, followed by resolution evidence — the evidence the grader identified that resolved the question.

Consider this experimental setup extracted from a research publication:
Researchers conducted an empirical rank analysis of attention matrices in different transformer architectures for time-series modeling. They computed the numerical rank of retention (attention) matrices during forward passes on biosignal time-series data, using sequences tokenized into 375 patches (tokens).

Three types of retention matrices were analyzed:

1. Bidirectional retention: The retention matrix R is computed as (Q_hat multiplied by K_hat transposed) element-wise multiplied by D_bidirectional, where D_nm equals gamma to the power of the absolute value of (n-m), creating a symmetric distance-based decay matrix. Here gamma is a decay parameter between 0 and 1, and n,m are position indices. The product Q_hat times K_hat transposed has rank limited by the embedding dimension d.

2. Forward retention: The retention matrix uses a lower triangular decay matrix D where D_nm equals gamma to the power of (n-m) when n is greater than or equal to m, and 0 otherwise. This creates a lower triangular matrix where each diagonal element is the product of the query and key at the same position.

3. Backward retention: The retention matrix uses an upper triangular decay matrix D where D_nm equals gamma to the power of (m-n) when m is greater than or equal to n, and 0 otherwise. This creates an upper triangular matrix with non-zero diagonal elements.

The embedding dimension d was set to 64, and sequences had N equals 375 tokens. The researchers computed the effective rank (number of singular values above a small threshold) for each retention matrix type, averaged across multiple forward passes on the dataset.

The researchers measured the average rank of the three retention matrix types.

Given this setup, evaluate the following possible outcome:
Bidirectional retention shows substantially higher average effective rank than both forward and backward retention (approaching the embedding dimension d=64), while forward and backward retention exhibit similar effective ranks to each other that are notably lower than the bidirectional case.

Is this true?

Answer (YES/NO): NO